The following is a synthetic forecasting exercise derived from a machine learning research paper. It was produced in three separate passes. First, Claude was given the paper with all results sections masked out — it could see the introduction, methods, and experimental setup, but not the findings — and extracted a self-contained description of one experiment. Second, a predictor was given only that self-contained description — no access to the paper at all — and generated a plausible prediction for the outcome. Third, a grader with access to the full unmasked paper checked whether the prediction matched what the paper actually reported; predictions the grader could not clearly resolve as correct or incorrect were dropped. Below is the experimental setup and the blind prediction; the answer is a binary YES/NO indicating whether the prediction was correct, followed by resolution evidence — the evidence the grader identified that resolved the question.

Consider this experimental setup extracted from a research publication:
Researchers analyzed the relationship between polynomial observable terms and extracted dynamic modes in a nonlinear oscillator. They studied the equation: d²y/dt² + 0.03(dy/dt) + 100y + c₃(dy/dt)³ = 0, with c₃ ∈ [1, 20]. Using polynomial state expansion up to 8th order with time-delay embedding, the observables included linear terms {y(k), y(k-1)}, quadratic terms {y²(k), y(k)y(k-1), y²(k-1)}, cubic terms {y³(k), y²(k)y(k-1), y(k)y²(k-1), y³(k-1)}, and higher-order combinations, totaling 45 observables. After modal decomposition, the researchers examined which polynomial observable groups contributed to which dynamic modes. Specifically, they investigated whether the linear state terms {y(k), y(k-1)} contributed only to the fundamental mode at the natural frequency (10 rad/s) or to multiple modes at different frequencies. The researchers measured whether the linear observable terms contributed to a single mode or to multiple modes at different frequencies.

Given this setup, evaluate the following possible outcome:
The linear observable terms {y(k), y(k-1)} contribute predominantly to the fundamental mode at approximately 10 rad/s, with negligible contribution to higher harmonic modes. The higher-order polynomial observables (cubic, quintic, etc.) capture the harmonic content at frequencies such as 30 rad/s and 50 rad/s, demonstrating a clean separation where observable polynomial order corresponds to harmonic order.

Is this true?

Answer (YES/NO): NO